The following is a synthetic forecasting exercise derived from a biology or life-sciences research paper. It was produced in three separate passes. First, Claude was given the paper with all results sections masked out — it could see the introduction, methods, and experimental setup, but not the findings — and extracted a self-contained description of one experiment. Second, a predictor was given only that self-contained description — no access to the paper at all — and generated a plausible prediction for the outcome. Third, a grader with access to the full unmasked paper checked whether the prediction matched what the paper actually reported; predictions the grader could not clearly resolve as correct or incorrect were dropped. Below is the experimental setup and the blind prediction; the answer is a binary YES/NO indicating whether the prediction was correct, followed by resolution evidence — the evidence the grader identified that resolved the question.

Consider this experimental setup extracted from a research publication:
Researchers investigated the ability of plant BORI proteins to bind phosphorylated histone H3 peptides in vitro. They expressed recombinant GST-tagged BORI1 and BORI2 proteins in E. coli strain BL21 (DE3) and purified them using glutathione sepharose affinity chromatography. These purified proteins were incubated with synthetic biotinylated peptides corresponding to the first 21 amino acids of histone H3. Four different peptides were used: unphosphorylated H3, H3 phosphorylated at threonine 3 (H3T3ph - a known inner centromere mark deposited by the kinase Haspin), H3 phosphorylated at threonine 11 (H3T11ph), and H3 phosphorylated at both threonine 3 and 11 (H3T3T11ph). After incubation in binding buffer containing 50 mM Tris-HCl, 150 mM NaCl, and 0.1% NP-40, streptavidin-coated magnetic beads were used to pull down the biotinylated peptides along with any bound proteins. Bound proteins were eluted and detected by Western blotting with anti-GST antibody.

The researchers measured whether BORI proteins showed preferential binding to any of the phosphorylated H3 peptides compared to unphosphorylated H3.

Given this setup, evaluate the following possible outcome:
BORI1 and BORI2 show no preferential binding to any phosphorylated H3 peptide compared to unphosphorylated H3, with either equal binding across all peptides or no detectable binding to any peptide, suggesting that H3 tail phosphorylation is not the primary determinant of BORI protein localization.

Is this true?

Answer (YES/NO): NO